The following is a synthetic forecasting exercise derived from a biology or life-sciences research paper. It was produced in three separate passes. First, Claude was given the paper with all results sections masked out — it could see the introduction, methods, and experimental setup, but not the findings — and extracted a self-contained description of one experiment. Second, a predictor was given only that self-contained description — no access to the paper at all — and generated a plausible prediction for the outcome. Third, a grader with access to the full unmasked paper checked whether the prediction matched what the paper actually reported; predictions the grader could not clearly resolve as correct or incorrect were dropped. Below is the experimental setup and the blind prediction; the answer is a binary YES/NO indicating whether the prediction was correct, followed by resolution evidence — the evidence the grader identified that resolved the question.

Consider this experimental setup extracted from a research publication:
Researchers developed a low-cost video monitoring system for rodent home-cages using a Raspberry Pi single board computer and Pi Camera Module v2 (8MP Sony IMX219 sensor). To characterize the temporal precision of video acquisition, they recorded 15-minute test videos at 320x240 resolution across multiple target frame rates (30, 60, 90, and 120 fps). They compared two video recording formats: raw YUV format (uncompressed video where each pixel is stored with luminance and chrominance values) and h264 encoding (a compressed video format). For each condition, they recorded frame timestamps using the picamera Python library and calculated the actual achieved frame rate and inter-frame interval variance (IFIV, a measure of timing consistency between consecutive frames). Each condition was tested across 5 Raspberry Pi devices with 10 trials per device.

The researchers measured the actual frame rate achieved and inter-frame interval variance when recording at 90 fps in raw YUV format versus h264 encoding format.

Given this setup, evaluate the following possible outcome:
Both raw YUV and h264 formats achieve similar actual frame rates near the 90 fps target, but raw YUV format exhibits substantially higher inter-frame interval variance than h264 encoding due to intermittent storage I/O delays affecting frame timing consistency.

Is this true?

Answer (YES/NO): NO